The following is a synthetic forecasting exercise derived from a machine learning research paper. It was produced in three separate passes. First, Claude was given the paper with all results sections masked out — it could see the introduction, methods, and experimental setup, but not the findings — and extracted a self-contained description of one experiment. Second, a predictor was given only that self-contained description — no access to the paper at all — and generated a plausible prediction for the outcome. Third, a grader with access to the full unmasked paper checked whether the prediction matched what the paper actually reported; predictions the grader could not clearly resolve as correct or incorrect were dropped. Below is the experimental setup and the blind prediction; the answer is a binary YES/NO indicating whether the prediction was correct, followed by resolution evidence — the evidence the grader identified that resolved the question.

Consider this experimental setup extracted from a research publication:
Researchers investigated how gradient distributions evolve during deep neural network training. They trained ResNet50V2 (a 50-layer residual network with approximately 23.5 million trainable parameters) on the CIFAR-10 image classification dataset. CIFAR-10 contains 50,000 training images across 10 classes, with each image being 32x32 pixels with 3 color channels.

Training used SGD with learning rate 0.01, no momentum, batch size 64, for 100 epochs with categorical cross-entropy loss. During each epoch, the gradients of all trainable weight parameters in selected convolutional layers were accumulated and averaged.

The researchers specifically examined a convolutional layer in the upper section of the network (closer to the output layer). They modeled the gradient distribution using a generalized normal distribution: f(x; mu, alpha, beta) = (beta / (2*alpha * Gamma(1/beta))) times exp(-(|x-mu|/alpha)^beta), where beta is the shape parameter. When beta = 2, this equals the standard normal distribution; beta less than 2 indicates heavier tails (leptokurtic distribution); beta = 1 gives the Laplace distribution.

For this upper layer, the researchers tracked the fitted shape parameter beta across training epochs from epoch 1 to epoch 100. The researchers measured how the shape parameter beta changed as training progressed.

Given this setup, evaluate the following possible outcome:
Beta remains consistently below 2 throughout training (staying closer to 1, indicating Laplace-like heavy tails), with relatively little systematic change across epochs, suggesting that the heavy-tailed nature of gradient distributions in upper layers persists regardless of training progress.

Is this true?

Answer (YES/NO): NO